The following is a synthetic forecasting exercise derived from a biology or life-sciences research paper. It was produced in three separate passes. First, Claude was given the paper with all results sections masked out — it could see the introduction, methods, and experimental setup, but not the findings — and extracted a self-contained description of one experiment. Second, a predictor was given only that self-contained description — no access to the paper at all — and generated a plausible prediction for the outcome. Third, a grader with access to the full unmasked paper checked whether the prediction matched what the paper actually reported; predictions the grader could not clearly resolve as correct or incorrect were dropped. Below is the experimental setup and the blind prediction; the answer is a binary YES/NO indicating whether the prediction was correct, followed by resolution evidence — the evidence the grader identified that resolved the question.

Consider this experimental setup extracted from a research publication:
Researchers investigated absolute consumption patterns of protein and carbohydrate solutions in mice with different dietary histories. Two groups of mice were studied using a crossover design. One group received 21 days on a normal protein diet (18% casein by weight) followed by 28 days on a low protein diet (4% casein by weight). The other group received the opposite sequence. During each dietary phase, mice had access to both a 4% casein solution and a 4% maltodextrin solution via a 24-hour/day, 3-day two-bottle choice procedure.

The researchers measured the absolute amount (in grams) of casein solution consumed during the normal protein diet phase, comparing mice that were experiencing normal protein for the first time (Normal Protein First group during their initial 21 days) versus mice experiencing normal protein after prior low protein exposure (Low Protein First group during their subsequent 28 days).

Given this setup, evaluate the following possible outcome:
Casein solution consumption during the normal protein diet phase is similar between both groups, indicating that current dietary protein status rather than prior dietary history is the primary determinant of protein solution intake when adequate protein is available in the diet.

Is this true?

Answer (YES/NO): NO